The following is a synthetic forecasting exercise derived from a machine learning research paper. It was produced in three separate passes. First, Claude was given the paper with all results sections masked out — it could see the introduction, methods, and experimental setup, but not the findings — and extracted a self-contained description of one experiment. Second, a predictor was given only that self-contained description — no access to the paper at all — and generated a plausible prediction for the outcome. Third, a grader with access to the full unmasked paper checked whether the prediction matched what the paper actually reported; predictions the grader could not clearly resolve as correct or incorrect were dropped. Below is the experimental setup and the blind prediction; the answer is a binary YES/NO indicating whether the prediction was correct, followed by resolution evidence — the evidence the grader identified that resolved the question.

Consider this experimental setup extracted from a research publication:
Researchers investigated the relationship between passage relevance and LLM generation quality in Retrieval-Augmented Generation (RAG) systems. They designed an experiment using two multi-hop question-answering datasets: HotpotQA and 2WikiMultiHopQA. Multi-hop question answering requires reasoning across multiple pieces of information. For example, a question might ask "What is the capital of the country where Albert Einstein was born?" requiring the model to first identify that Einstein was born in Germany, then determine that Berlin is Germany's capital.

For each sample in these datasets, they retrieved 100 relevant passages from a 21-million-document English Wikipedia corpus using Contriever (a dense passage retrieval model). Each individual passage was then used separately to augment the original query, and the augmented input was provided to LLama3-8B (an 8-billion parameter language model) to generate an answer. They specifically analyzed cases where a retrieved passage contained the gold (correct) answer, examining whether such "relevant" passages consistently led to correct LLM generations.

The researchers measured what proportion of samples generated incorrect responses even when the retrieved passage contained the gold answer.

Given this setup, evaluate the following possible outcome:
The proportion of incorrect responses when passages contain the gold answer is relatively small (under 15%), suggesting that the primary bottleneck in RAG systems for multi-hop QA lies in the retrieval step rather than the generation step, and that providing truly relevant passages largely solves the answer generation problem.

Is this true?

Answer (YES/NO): NO